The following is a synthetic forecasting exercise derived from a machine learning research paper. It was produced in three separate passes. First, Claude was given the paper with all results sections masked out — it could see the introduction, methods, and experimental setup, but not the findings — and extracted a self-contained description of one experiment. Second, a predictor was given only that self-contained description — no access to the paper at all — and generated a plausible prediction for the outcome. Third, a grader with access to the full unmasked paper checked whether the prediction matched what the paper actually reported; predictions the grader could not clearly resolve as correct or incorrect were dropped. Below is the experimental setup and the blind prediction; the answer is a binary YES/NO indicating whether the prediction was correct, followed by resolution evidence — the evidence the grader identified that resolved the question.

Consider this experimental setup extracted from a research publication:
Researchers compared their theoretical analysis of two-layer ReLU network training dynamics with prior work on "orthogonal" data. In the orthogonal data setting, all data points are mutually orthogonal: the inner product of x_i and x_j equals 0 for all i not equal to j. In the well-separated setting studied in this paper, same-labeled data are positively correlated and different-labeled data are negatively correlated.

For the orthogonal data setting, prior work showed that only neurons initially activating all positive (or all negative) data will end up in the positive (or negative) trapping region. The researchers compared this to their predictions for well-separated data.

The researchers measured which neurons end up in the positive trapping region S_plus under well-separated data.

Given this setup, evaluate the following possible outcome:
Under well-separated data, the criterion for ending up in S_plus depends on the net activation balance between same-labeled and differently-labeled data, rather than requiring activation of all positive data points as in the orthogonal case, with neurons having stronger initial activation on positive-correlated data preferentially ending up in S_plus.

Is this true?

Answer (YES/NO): NO